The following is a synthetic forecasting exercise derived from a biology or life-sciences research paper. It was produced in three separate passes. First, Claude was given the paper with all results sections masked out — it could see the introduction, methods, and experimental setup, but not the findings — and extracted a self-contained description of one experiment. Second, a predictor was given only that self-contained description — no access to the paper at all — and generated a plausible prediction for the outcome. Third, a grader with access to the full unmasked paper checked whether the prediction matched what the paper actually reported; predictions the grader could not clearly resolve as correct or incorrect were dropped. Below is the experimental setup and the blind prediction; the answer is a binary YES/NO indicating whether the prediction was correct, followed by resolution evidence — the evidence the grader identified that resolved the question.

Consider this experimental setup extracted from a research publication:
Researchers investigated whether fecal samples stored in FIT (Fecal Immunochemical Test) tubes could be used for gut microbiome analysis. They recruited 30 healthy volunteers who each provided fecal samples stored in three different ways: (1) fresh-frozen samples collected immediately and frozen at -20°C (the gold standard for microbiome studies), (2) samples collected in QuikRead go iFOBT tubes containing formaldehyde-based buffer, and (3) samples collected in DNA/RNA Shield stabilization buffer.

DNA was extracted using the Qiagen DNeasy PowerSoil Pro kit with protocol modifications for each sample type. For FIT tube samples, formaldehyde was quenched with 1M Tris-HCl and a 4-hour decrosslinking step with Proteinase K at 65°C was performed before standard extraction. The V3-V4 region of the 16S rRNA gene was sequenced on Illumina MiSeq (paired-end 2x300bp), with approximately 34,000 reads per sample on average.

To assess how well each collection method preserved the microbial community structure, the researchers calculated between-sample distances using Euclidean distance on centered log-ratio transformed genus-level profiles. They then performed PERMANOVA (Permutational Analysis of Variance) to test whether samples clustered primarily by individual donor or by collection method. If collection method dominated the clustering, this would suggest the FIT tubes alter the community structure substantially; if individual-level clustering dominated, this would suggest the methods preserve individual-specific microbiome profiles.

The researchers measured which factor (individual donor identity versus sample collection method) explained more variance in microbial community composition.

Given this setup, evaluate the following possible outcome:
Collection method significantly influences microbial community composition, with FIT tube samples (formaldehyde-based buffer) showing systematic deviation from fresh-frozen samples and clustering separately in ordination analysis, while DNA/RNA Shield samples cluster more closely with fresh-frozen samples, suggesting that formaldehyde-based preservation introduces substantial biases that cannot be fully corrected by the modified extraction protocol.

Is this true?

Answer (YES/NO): NO